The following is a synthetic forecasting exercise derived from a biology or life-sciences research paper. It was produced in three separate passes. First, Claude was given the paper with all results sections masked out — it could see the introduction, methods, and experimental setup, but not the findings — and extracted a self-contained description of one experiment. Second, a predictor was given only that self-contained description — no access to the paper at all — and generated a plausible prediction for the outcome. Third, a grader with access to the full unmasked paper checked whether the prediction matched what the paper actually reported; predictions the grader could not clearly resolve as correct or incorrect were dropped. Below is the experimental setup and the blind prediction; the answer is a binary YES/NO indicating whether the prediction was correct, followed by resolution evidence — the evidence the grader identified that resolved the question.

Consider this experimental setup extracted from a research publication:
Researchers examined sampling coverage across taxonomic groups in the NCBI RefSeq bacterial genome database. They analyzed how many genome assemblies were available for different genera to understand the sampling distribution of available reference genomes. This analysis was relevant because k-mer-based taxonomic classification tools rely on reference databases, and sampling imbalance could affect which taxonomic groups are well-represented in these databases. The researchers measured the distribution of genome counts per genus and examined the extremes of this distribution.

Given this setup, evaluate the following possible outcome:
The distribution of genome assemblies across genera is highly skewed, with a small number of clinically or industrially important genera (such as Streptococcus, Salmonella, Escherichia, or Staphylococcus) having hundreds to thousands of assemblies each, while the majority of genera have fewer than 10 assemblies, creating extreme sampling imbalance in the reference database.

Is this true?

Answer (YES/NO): YES